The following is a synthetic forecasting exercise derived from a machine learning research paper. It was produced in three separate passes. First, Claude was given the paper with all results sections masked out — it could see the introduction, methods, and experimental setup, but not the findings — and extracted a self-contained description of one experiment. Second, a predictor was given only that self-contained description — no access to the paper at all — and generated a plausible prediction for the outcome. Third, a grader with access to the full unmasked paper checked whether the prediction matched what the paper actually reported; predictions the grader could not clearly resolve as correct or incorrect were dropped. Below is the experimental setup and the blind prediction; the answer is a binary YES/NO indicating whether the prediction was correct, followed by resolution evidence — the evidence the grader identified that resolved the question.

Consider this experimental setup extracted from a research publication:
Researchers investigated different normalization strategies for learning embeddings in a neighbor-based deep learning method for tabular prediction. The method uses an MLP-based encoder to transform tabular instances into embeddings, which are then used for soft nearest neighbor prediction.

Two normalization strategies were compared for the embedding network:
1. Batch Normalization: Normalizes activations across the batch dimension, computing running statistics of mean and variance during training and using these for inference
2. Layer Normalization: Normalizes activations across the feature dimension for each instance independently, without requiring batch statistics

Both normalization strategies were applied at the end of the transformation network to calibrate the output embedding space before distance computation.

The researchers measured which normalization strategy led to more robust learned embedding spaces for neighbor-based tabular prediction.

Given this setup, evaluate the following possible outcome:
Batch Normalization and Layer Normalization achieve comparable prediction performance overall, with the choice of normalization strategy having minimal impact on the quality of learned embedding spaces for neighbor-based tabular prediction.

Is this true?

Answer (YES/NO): NO